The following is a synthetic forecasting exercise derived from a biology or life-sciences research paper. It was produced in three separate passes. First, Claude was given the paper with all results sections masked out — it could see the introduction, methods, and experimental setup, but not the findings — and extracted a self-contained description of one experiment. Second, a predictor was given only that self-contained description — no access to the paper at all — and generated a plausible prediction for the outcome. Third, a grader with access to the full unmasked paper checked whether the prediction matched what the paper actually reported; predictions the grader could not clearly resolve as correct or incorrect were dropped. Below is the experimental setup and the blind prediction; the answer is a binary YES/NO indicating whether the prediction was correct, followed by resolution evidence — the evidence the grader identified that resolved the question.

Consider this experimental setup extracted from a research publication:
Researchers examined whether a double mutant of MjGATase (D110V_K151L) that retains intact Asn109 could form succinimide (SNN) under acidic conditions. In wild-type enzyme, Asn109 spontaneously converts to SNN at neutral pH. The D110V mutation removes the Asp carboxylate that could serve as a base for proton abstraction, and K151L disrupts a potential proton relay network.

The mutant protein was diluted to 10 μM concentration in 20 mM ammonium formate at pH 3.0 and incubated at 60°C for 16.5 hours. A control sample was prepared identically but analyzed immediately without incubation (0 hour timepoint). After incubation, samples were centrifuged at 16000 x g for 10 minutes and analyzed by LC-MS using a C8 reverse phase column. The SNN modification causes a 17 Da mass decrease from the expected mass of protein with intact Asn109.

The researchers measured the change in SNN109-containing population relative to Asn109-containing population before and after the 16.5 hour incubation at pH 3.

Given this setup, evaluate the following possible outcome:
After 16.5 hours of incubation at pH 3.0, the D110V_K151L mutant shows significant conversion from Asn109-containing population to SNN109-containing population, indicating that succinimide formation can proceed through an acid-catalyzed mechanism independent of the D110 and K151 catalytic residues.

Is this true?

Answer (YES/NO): NO